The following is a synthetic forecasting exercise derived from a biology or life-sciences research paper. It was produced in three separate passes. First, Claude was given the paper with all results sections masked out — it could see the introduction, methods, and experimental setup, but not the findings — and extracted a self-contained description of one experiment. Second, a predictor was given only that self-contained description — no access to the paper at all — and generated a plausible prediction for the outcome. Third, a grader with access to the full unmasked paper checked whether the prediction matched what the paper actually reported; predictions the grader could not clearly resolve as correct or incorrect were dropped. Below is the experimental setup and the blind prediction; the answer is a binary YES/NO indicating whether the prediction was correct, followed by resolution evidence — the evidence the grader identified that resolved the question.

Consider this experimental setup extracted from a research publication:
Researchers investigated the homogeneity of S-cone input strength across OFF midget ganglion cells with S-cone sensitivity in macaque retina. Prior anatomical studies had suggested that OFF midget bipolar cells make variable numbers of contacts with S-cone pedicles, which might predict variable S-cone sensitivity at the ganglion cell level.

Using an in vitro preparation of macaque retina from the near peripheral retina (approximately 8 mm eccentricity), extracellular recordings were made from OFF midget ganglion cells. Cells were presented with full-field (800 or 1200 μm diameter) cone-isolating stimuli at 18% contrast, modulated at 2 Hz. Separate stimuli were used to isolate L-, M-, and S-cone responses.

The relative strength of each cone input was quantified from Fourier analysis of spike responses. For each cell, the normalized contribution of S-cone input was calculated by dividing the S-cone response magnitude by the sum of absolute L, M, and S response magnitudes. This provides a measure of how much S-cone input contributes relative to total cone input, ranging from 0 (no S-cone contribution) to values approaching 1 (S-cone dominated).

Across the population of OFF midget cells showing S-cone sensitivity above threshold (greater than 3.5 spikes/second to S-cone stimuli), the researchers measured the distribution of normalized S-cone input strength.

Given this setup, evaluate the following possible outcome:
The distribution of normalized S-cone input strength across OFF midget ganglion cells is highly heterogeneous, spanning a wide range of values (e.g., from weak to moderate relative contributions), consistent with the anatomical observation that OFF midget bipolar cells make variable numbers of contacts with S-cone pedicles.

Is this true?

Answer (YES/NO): YES